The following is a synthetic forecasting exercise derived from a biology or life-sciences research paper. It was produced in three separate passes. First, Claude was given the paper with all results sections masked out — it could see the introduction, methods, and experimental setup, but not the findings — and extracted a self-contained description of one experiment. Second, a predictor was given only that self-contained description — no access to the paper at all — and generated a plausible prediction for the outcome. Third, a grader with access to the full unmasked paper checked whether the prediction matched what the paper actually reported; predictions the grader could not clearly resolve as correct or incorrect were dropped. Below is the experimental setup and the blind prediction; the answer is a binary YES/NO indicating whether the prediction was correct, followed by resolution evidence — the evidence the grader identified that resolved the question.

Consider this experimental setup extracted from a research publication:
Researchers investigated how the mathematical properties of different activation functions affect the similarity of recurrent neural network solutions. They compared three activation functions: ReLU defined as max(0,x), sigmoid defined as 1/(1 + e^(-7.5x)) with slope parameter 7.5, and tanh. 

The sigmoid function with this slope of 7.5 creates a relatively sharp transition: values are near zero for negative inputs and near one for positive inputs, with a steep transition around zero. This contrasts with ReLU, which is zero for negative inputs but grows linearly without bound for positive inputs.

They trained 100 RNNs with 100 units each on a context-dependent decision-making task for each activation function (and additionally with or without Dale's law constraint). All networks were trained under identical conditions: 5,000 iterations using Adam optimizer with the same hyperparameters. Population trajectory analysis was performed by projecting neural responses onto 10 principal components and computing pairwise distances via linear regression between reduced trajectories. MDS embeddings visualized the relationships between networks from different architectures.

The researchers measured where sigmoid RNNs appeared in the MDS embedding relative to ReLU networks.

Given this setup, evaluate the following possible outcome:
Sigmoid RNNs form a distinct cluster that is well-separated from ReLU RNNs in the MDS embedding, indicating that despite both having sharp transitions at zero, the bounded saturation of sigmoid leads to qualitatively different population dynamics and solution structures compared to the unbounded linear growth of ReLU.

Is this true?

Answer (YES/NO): NO